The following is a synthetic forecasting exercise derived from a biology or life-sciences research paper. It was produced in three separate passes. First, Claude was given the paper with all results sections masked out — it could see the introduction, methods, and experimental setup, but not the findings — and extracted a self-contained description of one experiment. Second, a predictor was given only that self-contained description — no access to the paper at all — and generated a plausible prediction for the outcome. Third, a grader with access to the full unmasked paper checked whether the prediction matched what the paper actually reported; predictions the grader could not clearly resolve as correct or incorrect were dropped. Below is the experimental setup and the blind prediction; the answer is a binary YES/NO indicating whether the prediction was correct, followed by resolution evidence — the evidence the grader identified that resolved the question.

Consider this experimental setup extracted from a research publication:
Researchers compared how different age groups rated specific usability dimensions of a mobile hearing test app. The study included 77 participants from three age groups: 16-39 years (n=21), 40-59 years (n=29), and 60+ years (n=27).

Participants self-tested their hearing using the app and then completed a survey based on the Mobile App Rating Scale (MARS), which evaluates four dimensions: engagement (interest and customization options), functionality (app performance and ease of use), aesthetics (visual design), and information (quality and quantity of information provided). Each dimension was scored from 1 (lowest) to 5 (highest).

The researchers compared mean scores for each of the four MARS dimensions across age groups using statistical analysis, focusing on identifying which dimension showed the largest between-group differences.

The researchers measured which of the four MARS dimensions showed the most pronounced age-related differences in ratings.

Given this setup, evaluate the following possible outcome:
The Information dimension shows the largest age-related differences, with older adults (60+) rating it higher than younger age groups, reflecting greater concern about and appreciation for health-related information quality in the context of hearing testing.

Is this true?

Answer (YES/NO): NO